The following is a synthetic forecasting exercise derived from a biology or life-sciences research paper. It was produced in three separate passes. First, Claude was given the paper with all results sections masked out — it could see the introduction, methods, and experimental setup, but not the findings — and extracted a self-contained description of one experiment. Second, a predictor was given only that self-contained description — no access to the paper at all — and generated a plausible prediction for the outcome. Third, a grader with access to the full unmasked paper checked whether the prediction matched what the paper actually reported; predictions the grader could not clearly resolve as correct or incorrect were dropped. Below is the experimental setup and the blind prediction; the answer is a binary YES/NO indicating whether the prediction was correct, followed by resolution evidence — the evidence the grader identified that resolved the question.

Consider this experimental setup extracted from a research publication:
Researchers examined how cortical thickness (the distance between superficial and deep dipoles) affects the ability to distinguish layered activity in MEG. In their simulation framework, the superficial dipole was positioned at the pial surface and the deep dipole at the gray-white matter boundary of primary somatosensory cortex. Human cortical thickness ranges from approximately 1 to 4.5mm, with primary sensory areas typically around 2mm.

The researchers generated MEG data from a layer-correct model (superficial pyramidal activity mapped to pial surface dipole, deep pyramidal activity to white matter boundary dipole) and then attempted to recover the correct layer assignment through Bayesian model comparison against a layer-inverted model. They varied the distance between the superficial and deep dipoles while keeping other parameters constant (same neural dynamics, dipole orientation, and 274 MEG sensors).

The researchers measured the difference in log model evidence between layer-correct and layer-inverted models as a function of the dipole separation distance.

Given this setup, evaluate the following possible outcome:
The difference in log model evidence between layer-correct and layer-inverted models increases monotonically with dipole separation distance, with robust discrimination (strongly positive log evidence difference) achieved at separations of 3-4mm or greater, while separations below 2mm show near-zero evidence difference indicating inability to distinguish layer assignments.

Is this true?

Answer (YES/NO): NO